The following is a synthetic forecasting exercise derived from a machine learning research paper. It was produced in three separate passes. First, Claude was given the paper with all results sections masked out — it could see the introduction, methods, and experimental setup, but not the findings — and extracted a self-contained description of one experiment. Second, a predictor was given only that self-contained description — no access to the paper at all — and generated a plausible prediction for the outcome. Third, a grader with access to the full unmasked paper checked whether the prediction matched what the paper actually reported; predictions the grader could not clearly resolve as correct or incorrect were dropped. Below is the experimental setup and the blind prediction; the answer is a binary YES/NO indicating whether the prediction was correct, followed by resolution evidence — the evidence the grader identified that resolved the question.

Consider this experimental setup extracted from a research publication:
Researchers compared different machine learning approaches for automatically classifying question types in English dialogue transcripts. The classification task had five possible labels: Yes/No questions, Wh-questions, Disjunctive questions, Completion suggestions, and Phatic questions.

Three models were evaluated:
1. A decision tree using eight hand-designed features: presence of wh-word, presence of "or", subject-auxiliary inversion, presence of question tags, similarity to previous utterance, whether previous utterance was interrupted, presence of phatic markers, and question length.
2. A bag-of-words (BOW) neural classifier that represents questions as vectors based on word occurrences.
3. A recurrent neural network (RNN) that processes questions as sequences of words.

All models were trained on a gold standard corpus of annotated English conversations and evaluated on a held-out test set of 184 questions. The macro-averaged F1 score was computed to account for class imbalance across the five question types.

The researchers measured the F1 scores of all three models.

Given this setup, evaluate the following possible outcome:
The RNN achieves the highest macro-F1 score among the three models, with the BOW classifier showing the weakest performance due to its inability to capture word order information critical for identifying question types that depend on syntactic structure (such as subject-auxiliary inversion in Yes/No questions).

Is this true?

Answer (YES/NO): NO